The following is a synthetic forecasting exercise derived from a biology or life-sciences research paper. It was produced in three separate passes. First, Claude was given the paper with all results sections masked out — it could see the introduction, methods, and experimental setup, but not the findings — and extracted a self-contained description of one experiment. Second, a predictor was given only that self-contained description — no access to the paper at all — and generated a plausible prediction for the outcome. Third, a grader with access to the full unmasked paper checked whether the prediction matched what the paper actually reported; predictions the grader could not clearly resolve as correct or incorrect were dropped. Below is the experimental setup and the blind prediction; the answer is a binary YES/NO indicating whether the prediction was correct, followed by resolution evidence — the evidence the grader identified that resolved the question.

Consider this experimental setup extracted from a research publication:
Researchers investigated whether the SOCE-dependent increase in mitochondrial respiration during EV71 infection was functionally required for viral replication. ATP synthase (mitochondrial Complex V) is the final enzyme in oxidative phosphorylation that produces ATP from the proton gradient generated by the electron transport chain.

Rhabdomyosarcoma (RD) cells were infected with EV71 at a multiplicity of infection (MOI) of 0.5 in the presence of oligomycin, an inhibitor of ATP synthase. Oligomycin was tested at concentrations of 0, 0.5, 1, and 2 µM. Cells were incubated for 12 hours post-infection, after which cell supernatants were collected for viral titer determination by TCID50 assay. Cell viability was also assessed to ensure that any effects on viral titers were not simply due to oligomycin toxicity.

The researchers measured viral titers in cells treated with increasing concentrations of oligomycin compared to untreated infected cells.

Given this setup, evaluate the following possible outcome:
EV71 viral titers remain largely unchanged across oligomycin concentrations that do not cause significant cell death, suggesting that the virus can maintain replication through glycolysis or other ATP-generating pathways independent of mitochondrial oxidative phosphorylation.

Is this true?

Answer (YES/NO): NO